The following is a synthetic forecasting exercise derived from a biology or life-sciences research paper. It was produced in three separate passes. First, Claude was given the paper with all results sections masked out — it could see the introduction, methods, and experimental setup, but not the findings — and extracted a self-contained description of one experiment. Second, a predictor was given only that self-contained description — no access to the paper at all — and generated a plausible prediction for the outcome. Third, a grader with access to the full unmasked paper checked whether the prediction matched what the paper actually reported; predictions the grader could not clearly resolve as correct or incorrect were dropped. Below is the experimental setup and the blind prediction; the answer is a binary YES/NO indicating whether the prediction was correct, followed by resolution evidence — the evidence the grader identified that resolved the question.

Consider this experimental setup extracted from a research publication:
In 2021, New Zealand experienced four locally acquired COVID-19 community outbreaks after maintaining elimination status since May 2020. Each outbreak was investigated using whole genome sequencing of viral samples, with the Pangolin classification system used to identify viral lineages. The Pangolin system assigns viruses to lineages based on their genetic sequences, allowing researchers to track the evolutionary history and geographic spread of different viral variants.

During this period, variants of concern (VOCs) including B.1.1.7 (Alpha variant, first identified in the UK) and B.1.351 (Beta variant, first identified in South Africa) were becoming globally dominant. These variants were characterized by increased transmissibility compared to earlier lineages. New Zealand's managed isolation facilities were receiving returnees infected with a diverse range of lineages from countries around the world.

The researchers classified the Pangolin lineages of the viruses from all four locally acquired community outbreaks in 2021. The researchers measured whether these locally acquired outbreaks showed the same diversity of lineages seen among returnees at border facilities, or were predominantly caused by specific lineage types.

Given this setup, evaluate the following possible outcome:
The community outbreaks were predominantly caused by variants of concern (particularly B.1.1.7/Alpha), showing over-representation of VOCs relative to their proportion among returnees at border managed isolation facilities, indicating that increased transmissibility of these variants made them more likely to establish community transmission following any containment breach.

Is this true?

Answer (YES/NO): NO